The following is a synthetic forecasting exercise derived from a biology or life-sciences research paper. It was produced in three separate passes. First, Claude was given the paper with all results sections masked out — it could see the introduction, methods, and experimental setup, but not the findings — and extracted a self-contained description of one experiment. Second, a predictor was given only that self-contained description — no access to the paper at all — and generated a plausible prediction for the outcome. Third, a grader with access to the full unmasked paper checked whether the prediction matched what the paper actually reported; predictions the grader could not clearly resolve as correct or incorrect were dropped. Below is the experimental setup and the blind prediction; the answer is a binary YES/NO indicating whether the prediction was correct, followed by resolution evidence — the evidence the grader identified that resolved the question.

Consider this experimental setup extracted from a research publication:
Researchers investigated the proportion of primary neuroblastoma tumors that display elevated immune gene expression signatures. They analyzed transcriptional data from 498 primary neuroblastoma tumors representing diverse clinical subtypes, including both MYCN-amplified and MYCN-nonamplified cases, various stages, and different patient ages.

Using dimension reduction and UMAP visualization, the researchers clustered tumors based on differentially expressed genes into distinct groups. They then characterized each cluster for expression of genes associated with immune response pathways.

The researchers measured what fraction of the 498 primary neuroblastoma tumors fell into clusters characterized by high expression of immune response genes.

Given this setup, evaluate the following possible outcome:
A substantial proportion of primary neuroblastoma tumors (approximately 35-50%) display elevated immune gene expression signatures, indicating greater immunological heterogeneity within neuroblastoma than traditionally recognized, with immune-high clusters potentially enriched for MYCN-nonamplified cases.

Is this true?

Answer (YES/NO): NO